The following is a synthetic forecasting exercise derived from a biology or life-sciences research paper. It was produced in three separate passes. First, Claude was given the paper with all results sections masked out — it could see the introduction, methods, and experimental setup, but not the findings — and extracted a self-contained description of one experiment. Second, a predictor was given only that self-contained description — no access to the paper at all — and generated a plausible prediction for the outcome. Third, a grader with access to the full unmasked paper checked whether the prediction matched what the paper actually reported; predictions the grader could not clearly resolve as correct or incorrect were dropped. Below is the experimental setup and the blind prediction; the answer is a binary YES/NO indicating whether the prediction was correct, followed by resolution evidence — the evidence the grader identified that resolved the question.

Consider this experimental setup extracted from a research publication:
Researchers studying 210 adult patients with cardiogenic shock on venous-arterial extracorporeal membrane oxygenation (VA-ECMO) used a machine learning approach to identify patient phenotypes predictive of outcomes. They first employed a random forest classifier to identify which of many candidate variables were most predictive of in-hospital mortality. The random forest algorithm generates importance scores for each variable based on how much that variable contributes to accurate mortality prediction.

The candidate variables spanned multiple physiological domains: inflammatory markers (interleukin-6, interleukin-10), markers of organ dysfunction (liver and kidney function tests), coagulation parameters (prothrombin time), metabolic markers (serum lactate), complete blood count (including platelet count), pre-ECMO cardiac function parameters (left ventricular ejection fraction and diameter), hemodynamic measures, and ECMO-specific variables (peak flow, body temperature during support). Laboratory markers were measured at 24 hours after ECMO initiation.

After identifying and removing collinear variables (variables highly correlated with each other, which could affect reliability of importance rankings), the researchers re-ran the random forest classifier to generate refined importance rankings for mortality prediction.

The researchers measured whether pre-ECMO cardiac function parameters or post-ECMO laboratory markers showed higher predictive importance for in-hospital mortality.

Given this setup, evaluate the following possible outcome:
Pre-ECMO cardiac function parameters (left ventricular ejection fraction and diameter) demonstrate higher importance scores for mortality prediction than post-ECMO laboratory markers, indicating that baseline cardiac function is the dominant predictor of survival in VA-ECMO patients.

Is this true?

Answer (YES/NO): NO